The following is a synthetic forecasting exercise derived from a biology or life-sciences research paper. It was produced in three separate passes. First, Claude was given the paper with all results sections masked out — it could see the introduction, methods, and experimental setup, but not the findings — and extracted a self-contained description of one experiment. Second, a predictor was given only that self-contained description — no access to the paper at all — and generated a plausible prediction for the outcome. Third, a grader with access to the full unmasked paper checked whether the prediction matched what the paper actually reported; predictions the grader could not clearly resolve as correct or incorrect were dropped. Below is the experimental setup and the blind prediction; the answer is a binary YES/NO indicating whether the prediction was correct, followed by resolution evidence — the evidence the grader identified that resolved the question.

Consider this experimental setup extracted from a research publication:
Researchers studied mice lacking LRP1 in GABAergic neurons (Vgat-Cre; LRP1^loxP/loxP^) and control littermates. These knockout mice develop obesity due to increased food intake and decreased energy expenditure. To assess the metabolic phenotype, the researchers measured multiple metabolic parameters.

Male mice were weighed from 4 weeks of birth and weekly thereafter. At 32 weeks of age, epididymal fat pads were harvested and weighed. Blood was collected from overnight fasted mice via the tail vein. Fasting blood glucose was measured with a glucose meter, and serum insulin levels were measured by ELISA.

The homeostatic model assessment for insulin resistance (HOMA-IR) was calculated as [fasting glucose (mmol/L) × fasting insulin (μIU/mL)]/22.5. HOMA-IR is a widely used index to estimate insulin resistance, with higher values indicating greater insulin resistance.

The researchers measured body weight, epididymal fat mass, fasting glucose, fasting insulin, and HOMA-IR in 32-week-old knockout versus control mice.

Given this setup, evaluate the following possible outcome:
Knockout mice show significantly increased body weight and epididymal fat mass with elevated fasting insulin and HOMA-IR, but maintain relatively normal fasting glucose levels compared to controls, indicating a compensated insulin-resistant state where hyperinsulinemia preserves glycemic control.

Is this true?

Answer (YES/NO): YES